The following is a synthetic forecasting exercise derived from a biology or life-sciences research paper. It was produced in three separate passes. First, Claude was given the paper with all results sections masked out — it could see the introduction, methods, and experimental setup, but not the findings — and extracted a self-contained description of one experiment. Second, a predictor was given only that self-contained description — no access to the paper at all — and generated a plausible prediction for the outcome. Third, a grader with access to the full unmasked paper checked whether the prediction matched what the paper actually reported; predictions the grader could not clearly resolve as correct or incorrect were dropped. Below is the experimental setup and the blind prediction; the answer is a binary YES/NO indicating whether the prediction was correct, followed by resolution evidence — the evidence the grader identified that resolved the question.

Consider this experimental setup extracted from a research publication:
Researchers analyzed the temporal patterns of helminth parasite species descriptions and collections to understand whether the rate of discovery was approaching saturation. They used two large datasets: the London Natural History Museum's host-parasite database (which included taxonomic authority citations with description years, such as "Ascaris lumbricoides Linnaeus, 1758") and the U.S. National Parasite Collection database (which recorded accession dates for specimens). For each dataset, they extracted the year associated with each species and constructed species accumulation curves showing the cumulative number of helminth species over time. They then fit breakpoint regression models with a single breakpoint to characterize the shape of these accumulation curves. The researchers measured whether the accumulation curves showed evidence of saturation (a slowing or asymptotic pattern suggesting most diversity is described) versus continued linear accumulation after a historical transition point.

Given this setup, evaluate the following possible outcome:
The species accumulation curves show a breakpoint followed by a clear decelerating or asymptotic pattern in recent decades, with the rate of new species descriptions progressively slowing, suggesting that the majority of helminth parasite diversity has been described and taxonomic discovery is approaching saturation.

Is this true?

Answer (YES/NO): NO